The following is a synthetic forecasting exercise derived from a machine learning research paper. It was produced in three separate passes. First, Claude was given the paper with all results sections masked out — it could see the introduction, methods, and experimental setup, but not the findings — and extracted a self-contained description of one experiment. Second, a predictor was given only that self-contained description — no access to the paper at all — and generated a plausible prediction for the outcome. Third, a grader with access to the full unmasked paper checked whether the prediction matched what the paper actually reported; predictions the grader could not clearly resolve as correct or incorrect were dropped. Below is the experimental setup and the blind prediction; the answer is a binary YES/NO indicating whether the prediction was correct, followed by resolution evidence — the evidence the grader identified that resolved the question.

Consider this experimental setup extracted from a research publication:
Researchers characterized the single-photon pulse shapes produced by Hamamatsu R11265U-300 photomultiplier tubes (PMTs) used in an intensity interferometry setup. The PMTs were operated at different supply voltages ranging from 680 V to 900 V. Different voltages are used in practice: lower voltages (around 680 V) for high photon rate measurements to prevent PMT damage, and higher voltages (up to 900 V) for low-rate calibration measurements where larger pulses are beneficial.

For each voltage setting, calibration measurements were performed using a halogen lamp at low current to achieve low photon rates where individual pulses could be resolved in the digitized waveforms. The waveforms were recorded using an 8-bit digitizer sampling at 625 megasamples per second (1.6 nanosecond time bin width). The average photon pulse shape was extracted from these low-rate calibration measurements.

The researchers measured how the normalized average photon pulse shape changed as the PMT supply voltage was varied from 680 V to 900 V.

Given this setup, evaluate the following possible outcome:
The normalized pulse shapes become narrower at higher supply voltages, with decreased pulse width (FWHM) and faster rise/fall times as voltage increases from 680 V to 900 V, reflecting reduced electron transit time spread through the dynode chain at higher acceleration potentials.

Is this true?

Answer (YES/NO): NO